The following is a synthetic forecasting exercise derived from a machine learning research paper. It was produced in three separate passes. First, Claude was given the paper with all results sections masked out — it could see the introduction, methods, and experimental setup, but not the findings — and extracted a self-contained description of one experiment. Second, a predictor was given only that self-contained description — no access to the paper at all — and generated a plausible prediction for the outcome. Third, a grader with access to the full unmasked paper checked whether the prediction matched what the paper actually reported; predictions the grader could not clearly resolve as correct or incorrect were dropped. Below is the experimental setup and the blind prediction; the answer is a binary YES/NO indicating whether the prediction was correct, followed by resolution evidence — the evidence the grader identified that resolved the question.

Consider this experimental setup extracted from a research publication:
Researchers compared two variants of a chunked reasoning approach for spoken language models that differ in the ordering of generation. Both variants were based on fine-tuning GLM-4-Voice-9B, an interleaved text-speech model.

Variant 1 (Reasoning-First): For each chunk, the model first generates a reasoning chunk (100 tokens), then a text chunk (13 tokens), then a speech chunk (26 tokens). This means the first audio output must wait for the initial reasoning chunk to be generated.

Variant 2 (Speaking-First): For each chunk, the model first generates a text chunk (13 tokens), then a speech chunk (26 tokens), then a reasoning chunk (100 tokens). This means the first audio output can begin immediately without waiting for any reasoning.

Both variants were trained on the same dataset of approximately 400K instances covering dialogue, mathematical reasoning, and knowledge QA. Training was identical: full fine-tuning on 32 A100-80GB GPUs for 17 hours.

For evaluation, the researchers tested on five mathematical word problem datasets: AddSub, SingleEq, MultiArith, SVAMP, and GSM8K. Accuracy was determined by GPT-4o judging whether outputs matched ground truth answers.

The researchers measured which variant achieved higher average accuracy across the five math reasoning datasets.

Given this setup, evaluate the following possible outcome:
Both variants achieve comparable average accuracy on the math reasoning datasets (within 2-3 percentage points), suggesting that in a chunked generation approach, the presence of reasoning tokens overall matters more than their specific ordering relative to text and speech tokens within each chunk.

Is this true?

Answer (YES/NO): YES